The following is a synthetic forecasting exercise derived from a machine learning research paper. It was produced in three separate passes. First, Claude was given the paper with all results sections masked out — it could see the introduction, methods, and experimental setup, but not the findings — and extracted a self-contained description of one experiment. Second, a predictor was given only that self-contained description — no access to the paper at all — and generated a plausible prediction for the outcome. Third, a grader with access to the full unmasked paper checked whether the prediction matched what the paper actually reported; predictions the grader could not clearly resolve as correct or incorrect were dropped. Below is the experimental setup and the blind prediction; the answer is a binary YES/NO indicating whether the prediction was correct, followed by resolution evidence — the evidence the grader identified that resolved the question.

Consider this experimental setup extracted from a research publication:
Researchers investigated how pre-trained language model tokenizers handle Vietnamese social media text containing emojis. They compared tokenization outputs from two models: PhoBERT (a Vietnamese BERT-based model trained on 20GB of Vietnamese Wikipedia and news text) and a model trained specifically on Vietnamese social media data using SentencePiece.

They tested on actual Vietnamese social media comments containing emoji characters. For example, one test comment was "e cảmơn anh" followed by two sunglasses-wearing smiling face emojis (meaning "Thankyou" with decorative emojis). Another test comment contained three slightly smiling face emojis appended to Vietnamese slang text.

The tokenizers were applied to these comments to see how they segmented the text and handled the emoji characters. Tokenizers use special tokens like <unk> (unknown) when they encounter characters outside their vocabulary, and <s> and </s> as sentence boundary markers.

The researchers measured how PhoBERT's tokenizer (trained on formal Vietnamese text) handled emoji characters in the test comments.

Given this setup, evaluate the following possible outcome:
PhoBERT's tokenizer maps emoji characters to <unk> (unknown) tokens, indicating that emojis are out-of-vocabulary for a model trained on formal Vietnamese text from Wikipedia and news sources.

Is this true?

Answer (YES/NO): YES